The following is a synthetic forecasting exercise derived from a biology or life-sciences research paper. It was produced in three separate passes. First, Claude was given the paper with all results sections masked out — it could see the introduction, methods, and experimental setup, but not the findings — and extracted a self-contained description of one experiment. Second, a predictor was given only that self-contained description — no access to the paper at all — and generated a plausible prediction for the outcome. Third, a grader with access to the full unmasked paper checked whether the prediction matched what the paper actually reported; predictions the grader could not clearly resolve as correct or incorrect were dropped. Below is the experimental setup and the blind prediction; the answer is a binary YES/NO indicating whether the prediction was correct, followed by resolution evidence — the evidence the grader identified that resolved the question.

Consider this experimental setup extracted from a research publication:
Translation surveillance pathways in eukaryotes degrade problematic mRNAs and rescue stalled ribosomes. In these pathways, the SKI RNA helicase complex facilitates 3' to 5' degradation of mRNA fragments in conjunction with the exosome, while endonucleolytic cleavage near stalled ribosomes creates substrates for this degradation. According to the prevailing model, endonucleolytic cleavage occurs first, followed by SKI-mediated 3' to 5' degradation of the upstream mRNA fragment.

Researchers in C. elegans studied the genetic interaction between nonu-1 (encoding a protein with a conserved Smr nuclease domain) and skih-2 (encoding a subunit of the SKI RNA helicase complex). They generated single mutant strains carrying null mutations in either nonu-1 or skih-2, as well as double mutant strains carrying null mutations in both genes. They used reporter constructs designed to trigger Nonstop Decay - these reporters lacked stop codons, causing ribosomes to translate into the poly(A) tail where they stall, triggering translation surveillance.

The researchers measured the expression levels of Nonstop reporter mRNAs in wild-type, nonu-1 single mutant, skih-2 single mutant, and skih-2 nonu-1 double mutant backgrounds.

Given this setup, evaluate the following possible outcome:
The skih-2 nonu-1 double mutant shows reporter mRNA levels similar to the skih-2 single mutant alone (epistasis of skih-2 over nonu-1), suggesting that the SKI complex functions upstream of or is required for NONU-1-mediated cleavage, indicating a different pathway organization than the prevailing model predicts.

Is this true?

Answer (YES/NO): NO